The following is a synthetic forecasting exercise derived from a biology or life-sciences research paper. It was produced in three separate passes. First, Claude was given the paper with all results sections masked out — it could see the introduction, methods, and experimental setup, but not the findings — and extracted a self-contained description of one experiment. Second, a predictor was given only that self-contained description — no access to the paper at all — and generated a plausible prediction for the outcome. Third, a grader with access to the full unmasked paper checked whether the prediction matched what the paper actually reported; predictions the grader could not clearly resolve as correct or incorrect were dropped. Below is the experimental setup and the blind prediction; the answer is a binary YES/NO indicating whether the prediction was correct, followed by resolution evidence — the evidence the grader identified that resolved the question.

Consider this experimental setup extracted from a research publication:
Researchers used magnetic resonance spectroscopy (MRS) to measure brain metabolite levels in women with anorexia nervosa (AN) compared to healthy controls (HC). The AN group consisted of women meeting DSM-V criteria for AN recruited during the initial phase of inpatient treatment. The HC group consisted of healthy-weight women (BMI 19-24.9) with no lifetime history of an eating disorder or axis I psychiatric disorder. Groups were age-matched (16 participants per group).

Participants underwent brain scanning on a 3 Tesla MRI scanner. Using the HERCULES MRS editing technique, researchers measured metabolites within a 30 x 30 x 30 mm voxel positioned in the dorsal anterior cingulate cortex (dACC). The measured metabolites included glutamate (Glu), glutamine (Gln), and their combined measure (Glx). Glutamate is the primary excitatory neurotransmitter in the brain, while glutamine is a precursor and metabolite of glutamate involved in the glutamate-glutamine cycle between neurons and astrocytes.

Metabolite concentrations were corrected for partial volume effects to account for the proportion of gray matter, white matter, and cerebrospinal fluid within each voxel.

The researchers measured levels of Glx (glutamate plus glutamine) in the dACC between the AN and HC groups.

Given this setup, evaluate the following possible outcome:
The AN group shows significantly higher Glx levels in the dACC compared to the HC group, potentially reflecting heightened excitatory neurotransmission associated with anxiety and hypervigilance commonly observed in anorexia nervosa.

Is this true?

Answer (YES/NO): NO